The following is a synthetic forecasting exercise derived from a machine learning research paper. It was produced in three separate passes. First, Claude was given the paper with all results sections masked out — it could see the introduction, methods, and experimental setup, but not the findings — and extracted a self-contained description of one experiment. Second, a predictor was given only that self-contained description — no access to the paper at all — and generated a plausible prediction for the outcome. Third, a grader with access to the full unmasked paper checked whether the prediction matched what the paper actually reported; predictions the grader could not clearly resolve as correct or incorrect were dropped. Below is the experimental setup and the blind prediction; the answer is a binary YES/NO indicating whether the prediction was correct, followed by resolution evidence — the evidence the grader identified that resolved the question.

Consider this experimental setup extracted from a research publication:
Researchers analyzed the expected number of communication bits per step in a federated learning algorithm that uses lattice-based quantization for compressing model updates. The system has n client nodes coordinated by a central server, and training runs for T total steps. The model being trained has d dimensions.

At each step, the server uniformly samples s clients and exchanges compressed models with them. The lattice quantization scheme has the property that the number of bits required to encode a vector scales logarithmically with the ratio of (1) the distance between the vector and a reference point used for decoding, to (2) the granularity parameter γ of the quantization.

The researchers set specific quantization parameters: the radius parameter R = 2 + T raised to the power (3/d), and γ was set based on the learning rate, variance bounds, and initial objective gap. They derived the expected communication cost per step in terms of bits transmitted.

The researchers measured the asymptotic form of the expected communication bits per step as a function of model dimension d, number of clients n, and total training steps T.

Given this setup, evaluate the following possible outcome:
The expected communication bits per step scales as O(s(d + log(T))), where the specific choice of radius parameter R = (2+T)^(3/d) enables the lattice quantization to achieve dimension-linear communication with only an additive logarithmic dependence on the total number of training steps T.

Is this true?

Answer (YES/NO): NO